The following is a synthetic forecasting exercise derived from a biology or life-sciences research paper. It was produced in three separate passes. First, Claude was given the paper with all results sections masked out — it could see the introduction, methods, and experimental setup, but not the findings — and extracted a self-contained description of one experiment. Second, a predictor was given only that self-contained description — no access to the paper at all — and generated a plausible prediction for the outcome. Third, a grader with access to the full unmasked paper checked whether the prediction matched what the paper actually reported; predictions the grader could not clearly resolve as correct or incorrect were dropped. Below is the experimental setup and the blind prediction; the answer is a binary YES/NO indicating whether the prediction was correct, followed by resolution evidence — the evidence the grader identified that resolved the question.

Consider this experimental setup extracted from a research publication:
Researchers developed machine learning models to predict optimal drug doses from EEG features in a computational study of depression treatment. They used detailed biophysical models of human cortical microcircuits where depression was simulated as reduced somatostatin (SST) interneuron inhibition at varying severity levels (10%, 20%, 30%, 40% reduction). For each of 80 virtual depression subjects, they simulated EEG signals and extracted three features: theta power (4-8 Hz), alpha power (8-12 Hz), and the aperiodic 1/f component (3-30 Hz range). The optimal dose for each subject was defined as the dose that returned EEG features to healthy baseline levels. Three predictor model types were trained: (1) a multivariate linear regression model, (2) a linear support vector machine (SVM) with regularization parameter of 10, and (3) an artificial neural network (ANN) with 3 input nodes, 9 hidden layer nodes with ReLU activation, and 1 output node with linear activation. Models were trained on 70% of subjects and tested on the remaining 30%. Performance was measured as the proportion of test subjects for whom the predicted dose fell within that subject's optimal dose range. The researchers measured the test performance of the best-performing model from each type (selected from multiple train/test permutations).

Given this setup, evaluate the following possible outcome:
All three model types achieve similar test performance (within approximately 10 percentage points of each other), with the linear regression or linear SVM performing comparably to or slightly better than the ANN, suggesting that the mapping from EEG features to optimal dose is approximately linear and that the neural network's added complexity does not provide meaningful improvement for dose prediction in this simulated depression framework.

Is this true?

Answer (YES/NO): YES